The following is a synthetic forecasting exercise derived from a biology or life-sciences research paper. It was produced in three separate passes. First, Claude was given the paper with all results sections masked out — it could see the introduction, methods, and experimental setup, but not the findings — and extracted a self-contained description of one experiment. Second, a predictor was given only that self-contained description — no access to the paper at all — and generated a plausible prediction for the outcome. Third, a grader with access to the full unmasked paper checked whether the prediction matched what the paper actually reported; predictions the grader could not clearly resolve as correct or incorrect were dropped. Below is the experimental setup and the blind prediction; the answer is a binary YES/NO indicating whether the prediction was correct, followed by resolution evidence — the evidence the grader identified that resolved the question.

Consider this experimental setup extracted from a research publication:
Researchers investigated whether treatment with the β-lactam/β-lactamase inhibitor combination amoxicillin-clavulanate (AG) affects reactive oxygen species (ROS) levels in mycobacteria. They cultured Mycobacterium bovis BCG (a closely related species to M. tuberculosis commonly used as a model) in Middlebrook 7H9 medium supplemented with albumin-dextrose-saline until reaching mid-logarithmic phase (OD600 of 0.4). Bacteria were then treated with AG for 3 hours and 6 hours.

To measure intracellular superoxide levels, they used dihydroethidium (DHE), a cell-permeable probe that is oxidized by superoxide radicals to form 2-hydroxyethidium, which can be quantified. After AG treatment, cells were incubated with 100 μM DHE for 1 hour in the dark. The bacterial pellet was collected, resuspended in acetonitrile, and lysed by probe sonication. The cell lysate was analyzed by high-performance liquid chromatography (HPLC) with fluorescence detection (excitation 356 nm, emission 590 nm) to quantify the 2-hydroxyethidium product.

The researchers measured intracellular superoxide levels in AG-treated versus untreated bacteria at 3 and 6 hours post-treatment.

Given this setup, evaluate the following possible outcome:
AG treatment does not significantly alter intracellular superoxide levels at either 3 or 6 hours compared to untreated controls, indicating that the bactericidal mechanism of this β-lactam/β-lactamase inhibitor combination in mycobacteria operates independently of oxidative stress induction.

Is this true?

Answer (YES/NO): NO